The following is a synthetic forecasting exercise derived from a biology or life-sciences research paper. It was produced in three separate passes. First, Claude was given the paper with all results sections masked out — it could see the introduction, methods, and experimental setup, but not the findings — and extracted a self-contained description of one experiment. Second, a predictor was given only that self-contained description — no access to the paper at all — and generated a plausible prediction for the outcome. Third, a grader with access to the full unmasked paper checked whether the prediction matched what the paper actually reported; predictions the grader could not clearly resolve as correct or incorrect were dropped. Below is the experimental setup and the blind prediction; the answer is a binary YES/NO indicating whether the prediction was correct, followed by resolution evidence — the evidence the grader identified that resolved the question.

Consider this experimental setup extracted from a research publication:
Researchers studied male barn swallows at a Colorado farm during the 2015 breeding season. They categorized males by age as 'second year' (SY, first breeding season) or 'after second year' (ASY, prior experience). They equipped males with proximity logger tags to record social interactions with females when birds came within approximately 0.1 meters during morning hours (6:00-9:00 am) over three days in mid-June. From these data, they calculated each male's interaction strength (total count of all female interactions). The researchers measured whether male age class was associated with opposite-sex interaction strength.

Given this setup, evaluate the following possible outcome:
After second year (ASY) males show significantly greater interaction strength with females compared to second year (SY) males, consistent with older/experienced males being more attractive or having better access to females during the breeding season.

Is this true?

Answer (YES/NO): NO